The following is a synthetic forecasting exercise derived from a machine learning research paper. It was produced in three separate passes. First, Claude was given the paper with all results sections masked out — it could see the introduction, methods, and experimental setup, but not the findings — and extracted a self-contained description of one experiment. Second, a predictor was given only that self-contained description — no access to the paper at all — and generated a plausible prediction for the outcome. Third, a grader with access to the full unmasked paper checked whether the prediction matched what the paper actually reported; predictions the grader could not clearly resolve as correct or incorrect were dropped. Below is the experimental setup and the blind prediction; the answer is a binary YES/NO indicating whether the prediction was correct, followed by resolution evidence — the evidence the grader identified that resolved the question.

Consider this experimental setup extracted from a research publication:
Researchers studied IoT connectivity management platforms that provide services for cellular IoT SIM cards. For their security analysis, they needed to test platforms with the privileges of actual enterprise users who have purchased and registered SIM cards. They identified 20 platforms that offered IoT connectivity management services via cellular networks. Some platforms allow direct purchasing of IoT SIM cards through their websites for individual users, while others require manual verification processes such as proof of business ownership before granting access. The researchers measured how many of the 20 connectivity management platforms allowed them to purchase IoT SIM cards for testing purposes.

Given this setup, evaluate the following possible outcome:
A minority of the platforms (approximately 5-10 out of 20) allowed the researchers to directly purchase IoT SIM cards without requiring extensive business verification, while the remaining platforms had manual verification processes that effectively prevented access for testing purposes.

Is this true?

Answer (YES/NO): NO